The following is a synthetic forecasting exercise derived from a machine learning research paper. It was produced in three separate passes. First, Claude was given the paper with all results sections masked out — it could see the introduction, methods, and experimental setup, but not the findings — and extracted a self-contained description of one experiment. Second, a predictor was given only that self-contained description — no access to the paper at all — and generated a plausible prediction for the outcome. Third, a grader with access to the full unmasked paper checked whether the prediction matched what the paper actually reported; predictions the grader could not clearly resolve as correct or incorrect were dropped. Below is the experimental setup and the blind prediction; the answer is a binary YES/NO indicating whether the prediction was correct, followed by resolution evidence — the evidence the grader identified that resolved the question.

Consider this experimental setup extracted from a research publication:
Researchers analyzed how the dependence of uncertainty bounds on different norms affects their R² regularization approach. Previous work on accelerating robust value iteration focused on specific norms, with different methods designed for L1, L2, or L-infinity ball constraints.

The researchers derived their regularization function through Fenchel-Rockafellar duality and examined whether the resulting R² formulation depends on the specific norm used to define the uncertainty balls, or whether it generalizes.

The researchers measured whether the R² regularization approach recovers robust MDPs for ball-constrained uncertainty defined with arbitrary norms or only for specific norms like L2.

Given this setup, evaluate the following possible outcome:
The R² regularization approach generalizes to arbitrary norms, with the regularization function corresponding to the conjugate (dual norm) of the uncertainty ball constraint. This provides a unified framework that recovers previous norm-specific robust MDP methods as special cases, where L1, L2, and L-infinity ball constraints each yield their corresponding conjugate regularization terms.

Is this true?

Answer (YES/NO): YES